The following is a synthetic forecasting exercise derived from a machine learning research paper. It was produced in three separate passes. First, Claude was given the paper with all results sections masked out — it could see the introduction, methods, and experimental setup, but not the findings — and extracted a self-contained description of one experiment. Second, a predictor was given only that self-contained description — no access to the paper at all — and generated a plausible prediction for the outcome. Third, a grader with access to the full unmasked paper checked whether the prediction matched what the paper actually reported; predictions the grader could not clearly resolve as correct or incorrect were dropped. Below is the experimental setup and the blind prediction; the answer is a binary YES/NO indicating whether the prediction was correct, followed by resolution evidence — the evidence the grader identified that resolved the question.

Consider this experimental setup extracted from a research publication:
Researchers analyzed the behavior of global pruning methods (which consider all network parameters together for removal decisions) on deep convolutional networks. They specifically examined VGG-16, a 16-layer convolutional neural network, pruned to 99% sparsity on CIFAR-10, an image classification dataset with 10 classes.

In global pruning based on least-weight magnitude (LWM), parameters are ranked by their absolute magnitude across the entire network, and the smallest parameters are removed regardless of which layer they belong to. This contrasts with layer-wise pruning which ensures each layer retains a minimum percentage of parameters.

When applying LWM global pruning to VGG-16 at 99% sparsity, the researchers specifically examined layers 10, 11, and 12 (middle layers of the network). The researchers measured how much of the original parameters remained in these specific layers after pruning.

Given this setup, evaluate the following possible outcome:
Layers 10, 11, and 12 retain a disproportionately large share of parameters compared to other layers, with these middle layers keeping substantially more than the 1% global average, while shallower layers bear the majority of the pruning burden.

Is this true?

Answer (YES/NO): NO